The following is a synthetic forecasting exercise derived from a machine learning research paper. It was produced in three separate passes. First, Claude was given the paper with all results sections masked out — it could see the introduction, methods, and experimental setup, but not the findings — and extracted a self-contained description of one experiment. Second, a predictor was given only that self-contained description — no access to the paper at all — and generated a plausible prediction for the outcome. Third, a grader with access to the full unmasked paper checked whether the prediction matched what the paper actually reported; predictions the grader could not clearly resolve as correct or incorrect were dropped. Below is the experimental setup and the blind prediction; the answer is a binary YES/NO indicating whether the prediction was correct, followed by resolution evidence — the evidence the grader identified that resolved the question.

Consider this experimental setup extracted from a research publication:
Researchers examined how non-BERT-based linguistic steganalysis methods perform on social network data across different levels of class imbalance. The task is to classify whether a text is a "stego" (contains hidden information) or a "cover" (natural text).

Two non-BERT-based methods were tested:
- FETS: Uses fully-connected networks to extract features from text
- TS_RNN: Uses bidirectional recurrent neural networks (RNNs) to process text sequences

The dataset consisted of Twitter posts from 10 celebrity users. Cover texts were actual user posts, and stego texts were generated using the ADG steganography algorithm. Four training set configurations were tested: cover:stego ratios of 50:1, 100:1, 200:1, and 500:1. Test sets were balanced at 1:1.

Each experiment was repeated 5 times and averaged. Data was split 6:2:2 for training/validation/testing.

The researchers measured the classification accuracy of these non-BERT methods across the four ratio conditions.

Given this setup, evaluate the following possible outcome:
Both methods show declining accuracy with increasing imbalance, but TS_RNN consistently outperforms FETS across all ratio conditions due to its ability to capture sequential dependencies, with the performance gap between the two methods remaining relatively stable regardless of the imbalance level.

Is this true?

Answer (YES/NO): NO